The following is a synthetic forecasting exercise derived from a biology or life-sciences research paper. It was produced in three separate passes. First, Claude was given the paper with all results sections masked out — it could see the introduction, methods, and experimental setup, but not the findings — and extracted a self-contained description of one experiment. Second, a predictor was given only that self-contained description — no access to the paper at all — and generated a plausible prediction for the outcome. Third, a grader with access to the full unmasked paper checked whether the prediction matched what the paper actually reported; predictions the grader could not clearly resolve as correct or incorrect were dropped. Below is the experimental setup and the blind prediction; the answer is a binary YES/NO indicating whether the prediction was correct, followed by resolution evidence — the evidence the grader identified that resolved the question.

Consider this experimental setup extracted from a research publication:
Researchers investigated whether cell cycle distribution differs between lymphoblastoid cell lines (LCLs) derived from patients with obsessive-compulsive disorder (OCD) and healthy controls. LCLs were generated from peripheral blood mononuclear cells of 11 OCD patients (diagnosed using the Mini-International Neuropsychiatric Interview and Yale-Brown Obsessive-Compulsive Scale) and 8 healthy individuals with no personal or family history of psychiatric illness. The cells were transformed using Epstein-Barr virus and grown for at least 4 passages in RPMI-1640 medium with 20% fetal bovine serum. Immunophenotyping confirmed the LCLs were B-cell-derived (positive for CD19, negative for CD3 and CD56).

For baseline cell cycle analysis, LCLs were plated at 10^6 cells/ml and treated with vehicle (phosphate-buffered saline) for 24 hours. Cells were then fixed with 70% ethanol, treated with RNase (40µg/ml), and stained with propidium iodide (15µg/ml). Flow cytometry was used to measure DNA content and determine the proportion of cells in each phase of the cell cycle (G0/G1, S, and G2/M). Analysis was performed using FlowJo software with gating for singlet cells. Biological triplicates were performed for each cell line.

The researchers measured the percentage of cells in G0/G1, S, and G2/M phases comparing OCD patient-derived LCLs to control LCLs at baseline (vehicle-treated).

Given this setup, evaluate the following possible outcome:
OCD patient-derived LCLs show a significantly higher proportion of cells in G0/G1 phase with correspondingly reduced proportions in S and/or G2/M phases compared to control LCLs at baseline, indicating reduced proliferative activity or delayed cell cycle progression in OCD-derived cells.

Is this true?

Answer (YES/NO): NO